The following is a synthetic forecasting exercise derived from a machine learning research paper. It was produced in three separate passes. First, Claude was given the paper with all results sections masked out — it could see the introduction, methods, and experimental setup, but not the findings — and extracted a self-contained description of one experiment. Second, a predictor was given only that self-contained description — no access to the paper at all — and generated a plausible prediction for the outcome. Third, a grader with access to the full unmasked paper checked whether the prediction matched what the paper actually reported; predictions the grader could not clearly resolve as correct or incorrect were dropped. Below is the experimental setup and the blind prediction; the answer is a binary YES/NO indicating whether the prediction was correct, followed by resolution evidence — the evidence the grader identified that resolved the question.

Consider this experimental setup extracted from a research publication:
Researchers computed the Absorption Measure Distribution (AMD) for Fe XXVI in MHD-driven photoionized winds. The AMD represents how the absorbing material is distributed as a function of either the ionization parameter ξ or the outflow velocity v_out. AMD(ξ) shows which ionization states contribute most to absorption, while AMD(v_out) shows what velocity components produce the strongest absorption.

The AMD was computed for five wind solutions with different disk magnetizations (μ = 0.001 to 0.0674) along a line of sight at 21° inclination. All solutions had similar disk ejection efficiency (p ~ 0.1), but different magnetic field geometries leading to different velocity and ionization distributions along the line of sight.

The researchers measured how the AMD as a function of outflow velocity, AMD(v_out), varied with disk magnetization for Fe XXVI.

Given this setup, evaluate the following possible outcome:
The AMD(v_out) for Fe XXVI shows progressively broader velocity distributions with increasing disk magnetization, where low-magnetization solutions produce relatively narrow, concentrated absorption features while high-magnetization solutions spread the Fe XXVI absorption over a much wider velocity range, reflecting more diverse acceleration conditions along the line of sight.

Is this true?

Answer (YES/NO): NO